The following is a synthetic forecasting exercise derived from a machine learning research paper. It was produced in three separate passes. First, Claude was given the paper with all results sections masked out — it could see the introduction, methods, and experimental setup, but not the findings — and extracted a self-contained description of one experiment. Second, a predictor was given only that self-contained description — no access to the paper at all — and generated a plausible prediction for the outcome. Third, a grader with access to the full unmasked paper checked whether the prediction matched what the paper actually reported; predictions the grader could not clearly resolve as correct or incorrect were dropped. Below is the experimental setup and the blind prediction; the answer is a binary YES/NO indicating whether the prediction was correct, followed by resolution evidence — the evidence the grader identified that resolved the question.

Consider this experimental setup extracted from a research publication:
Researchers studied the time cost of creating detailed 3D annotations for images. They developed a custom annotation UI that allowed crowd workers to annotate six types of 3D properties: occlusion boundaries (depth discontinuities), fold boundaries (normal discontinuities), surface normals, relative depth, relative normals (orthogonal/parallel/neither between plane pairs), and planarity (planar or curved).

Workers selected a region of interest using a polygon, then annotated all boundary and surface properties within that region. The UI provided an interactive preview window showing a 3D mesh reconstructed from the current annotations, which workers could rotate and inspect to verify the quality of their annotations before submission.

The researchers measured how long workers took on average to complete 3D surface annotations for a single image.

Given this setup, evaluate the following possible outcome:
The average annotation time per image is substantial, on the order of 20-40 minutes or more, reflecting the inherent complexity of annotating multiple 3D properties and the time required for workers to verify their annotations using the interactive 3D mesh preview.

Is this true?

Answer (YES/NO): NO